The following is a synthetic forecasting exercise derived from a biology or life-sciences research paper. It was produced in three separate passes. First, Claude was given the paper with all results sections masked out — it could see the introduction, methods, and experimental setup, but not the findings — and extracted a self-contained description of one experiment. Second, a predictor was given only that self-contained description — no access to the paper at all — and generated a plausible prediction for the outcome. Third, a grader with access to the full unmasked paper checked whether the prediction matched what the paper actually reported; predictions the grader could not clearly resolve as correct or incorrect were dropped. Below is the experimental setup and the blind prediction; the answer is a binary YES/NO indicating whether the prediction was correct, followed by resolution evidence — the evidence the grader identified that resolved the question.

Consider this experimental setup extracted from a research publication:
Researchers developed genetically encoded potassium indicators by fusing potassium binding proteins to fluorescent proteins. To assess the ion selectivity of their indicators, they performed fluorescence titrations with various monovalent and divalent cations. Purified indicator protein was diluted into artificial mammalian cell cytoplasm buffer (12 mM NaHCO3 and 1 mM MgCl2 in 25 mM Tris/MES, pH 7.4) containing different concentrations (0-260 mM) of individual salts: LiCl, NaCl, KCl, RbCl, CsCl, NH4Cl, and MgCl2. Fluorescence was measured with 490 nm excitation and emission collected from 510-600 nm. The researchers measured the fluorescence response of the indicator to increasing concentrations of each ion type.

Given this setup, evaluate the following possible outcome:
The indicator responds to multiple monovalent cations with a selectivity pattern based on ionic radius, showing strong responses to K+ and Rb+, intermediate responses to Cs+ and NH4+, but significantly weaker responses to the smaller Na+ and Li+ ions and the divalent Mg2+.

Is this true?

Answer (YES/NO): NO